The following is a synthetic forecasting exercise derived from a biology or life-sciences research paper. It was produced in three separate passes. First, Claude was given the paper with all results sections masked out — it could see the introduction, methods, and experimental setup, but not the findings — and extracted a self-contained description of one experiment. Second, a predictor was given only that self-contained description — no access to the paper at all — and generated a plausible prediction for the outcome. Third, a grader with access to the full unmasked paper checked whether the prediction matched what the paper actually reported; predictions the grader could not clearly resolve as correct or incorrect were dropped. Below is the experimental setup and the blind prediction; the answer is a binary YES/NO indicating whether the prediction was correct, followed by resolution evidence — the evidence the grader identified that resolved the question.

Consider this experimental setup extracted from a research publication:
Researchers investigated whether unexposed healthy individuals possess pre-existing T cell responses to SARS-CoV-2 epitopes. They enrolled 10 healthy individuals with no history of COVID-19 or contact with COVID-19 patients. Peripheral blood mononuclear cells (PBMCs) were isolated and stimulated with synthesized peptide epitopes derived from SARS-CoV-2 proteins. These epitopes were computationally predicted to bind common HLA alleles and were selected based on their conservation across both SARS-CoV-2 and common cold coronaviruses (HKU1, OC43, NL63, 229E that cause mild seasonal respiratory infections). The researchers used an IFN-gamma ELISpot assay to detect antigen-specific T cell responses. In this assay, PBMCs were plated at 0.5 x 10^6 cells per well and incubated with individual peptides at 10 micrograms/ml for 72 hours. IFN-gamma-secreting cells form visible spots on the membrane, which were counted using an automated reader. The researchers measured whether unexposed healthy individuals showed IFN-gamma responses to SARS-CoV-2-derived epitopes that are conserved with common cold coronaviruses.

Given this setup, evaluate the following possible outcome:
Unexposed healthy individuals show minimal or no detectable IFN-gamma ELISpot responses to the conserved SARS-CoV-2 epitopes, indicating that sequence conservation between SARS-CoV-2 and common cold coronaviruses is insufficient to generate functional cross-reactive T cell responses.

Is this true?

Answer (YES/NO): NO